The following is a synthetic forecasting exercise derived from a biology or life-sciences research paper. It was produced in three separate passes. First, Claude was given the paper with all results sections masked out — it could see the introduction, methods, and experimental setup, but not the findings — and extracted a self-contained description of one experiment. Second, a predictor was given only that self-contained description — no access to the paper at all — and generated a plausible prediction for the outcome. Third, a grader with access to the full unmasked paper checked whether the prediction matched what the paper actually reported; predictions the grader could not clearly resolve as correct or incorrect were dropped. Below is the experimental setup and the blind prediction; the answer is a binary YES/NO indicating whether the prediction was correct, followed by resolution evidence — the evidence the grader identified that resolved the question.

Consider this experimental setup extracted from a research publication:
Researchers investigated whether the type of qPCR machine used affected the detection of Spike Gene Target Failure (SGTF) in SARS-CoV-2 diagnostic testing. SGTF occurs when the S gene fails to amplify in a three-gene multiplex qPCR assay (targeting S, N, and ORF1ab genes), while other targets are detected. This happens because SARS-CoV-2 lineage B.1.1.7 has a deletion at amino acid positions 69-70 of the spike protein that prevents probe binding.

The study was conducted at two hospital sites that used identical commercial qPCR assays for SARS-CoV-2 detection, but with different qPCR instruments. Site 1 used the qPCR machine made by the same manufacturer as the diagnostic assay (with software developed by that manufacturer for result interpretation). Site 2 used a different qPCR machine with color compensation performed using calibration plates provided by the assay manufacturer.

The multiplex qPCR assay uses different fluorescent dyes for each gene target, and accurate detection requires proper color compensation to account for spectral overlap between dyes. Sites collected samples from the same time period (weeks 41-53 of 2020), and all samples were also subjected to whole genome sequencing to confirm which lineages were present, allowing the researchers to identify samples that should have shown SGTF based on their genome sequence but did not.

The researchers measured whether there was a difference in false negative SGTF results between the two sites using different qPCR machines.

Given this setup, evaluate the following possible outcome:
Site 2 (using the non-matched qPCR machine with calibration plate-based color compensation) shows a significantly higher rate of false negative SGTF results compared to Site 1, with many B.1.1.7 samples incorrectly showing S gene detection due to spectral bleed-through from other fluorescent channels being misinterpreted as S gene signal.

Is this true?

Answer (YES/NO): YES